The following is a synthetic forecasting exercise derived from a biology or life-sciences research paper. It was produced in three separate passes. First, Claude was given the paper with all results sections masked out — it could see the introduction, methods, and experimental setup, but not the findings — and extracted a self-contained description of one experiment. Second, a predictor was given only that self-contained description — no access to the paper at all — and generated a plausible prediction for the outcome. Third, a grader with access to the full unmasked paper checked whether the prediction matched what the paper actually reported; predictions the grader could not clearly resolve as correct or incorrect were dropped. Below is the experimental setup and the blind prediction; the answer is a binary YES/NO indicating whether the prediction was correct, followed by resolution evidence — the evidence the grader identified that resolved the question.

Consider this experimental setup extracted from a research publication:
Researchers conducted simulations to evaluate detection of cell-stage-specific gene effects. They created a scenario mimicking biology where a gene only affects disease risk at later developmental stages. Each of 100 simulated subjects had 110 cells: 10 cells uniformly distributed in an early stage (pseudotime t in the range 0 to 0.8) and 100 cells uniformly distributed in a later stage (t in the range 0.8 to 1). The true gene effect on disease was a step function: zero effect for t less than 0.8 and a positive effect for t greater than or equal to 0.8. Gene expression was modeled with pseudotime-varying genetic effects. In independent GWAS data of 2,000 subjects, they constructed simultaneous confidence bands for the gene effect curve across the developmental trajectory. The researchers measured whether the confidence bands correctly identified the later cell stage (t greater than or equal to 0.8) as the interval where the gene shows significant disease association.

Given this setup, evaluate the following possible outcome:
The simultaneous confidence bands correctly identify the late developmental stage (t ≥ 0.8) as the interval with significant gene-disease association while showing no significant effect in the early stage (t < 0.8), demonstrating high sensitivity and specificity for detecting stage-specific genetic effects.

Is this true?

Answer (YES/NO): NO